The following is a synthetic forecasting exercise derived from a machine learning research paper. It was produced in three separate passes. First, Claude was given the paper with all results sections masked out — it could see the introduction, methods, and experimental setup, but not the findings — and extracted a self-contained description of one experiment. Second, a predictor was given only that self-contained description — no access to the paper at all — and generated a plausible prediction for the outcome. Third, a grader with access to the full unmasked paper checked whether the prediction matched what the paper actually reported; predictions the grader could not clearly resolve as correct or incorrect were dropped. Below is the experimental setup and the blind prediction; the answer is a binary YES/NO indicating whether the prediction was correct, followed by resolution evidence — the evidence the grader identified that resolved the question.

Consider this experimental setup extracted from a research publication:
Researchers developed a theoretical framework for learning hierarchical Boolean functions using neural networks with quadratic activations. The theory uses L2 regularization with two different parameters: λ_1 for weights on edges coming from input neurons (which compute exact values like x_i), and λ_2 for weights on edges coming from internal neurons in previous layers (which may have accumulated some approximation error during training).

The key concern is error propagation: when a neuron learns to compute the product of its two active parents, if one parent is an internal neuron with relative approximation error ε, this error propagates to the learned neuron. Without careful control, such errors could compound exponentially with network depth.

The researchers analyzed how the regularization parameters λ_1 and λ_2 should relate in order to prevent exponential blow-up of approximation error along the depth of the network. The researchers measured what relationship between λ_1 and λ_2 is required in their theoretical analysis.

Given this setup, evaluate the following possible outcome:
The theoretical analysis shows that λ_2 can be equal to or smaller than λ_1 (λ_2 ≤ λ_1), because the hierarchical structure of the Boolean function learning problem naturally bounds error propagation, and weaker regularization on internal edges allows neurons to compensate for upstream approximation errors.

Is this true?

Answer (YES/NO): NO